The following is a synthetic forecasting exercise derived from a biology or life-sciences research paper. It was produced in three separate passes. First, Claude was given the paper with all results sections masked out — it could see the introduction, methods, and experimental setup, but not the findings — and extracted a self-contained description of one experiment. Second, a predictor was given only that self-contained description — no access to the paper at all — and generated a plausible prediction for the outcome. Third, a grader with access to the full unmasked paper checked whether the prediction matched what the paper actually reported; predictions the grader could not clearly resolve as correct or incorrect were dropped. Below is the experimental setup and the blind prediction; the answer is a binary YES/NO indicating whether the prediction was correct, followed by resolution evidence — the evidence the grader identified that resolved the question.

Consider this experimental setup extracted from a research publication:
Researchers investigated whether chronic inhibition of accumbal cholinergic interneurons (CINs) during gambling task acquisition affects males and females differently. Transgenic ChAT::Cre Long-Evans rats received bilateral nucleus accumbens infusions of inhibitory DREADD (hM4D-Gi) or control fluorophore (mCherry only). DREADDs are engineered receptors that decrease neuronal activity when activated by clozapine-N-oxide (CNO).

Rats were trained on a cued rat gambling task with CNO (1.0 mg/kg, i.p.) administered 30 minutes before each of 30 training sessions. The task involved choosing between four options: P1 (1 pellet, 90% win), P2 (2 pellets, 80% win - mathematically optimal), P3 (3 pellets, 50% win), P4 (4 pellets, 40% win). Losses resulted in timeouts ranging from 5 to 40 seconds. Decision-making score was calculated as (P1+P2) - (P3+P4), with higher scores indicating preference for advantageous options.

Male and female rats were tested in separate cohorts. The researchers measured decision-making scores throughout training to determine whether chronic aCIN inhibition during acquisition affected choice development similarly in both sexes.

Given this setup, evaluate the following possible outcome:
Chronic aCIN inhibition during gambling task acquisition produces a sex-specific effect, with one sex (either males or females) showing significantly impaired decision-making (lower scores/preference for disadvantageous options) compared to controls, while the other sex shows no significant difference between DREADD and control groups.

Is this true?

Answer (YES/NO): YES